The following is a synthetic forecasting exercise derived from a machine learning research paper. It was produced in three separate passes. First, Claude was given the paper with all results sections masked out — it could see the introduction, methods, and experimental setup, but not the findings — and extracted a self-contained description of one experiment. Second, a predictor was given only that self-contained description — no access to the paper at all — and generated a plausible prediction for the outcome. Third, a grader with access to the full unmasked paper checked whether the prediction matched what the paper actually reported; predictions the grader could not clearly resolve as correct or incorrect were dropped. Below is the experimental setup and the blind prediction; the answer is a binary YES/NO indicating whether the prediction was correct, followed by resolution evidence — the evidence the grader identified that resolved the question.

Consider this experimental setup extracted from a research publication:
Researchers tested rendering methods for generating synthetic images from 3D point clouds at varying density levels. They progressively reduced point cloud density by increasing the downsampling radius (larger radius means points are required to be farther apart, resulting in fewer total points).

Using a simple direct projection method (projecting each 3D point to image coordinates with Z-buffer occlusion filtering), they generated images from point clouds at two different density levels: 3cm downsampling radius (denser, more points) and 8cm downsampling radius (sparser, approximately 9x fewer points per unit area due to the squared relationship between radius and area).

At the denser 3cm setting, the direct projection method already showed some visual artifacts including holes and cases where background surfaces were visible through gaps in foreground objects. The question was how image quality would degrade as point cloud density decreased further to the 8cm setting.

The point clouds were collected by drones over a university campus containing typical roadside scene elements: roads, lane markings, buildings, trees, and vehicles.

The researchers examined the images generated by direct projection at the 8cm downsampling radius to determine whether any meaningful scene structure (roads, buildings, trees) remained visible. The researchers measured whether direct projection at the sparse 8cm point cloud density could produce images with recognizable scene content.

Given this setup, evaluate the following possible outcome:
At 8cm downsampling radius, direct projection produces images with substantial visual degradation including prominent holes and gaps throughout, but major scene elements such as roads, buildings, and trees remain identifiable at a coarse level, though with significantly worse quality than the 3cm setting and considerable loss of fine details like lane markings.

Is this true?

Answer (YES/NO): NO